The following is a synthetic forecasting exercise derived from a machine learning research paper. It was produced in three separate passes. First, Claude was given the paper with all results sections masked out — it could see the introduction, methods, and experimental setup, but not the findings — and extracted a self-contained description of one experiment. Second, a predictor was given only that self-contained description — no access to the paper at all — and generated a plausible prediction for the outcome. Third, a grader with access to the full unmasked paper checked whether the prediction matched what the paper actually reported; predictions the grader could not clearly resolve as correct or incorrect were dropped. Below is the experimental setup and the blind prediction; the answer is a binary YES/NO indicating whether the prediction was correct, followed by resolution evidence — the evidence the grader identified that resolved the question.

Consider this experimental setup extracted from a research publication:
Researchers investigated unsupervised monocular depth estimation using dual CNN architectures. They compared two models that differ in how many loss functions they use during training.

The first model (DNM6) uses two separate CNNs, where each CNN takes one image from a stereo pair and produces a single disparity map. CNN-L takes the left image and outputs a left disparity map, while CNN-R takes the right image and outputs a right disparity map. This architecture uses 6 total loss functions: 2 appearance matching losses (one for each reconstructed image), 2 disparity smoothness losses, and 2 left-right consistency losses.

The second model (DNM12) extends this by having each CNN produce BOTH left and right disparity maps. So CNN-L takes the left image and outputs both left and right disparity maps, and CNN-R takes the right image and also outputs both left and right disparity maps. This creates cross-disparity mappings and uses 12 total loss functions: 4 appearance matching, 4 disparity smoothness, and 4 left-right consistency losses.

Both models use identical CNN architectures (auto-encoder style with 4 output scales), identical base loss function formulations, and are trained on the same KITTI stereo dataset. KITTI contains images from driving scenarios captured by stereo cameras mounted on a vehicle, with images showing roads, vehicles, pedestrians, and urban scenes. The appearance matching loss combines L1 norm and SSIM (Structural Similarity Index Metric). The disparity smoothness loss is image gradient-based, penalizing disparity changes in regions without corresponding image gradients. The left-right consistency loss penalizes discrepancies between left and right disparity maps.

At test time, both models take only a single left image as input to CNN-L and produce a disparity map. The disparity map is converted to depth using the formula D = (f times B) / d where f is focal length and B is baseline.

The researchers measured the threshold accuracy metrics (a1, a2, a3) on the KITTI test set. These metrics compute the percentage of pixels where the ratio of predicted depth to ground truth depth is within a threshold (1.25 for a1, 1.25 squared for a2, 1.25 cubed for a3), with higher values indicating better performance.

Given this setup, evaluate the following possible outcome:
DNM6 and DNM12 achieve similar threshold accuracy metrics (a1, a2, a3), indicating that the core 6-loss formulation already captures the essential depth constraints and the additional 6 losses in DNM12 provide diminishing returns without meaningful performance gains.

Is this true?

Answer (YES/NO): NO